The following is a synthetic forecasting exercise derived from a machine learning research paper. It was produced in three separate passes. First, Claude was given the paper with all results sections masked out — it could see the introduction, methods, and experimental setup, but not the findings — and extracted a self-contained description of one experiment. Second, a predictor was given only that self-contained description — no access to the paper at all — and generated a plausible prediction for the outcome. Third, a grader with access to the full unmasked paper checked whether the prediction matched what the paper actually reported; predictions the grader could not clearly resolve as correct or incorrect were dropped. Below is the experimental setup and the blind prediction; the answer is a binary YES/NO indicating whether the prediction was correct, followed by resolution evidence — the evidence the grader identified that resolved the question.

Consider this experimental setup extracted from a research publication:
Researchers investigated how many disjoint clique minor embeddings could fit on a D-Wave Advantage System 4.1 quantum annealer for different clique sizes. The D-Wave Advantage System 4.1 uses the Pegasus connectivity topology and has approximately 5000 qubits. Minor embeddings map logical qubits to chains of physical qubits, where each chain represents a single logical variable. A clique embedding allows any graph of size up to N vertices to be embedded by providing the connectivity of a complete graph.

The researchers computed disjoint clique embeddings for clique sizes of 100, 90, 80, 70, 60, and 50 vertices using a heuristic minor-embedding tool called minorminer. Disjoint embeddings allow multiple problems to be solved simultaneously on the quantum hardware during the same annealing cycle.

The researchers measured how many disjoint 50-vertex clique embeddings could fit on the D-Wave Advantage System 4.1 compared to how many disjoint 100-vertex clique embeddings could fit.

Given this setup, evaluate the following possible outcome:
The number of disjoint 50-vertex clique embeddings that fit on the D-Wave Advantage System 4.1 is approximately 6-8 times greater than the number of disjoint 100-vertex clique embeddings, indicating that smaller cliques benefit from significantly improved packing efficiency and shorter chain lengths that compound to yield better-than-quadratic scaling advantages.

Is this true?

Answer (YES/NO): YES